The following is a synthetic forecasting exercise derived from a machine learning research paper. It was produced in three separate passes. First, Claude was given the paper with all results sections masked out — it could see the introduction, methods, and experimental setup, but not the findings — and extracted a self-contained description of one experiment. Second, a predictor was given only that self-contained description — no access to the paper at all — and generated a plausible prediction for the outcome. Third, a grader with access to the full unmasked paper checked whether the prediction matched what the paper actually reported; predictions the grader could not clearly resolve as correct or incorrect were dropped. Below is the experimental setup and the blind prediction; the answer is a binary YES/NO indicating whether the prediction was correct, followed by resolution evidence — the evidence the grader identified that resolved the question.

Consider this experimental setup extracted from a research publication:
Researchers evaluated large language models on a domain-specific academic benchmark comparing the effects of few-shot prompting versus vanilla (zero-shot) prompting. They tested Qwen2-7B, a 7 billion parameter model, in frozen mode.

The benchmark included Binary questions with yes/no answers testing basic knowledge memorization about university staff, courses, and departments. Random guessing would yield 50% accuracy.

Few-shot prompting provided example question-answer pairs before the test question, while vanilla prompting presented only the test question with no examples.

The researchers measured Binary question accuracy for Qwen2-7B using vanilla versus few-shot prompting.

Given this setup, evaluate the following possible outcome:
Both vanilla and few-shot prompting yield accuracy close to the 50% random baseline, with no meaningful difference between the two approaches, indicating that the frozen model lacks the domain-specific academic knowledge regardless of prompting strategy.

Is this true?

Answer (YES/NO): NO